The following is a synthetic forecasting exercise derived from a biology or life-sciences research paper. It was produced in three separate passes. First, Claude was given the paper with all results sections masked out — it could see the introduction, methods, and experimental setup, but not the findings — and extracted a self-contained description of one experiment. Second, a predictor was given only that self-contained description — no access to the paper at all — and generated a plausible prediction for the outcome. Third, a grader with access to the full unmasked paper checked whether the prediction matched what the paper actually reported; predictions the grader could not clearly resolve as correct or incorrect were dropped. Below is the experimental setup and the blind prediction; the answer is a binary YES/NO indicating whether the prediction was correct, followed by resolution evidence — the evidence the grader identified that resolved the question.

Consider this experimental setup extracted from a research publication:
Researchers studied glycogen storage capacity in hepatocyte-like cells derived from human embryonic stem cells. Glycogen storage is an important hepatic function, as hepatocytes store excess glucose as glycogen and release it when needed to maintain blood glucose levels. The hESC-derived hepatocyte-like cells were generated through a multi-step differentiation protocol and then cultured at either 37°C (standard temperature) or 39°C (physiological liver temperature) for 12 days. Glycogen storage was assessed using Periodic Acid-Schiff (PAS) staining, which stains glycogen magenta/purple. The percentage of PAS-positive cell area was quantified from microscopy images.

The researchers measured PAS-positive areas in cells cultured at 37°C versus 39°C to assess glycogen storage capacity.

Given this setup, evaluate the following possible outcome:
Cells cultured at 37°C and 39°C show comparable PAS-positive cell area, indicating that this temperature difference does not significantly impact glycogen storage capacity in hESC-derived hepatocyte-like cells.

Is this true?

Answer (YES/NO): YES